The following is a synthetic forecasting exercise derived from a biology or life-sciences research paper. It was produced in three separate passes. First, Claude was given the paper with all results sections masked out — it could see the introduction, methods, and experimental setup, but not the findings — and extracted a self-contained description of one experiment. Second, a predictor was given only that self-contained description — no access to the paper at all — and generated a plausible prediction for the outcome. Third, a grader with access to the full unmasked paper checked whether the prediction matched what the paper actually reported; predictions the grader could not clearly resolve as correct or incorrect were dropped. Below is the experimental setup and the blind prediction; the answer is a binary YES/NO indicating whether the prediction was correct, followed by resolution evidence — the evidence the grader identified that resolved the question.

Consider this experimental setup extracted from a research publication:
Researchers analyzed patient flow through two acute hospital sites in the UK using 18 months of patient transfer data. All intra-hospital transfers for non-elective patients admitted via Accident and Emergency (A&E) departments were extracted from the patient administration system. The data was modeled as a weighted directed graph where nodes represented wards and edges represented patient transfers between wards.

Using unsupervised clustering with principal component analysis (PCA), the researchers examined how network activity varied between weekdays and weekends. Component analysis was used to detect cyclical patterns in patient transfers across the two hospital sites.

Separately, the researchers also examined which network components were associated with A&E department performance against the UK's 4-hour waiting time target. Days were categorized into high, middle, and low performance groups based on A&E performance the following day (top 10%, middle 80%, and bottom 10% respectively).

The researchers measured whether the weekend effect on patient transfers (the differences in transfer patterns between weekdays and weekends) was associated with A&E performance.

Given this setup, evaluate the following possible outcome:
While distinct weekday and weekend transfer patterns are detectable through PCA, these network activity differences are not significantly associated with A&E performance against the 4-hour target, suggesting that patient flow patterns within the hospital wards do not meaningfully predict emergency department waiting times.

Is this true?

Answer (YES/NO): NO